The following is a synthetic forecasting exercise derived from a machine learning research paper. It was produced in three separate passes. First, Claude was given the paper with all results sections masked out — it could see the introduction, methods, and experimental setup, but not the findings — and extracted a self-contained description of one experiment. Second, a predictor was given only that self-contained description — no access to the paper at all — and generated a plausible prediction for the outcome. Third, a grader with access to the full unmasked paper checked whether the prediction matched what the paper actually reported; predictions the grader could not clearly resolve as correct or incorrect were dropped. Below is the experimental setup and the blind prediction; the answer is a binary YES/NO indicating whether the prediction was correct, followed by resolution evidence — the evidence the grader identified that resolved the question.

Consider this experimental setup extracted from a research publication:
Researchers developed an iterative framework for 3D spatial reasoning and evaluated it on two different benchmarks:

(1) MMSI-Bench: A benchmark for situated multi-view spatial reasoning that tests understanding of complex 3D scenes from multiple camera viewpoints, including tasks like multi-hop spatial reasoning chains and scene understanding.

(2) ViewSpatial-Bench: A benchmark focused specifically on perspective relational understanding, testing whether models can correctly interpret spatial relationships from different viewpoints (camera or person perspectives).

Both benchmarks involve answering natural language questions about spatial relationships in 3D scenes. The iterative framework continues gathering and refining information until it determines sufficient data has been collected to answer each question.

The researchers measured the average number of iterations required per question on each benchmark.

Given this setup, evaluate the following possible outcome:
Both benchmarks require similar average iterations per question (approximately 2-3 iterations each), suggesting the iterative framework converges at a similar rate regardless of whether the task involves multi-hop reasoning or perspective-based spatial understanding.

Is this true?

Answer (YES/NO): NO